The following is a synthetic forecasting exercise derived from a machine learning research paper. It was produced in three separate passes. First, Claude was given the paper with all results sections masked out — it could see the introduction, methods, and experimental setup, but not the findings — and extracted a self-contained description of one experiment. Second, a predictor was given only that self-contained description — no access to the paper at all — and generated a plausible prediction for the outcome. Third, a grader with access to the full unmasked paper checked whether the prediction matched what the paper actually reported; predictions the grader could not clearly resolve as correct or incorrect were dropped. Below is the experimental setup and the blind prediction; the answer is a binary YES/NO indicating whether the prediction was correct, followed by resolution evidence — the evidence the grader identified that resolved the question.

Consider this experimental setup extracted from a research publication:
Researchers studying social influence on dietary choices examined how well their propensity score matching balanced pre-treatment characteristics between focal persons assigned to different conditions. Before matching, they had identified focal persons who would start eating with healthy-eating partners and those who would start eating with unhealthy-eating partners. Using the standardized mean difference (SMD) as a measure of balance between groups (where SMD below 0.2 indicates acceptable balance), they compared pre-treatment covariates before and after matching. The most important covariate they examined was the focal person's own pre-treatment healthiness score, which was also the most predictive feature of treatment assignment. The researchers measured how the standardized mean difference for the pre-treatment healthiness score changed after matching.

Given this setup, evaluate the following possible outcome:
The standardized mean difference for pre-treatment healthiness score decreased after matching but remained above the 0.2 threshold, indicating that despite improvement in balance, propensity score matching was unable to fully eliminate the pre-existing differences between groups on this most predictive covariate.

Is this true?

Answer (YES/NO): NO